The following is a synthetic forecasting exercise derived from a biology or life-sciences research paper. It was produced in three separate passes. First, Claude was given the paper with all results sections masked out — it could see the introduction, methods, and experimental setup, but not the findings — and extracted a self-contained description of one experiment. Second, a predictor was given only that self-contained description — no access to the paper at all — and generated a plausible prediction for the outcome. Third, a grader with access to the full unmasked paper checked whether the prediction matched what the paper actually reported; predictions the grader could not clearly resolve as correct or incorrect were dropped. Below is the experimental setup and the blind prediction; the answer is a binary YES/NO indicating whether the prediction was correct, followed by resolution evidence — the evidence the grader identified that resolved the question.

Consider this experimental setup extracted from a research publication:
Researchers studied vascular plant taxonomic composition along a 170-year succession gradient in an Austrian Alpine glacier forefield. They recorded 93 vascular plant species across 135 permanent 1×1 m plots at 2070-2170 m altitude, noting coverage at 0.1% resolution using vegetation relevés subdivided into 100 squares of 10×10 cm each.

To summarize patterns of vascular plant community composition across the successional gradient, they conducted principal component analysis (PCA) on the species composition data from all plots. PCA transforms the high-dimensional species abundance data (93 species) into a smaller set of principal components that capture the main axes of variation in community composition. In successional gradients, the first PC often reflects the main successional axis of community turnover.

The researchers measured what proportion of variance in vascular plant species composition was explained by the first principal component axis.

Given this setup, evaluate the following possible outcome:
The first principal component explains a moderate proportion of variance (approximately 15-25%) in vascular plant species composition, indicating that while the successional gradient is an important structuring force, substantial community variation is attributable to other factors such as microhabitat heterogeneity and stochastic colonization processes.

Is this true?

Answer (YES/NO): YES